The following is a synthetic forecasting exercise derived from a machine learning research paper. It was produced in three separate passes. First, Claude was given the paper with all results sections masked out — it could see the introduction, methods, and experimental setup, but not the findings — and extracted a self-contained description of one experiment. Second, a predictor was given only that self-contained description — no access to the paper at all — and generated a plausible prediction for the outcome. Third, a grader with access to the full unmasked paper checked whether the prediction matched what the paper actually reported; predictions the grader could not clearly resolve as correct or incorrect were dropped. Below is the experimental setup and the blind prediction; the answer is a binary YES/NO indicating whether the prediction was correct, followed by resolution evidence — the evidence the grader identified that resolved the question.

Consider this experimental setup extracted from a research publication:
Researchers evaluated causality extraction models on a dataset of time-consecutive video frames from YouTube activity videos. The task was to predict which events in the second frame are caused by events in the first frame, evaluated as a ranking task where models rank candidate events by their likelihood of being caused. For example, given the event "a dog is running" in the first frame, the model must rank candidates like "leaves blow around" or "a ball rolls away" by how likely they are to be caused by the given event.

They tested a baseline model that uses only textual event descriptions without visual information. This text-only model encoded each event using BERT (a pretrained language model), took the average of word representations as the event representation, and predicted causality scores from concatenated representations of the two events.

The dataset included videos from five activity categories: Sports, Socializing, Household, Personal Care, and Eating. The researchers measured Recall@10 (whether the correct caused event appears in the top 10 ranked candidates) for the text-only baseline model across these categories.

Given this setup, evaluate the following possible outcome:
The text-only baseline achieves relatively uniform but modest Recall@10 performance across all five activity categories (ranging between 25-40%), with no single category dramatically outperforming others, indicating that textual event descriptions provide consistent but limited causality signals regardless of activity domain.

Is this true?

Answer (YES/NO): NO